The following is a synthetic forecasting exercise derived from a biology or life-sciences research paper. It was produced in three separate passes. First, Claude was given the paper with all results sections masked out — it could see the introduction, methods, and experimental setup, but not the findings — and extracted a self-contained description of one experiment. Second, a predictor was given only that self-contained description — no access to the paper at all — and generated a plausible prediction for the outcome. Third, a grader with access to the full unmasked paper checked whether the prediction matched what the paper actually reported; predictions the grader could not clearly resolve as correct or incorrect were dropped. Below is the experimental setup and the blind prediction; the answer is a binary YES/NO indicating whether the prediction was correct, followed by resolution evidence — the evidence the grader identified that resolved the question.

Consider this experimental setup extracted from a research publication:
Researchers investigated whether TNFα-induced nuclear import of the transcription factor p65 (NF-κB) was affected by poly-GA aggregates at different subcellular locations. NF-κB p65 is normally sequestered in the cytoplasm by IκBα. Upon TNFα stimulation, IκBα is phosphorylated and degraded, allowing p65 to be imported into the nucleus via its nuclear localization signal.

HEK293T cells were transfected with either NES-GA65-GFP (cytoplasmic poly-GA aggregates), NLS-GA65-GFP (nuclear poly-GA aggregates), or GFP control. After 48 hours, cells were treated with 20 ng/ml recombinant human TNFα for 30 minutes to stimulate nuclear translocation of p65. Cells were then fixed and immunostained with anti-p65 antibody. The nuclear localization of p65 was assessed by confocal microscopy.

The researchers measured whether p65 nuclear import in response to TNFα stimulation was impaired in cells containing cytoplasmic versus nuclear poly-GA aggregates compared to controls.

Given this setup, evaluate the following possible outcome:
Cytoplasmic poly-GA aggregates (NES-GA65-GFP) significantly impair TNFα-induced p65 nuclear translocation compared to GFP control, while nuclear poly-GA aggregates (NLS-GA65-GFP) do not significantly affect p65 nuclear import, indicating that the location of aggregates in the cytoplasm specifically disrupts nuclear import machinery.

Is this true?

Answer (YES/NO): YES